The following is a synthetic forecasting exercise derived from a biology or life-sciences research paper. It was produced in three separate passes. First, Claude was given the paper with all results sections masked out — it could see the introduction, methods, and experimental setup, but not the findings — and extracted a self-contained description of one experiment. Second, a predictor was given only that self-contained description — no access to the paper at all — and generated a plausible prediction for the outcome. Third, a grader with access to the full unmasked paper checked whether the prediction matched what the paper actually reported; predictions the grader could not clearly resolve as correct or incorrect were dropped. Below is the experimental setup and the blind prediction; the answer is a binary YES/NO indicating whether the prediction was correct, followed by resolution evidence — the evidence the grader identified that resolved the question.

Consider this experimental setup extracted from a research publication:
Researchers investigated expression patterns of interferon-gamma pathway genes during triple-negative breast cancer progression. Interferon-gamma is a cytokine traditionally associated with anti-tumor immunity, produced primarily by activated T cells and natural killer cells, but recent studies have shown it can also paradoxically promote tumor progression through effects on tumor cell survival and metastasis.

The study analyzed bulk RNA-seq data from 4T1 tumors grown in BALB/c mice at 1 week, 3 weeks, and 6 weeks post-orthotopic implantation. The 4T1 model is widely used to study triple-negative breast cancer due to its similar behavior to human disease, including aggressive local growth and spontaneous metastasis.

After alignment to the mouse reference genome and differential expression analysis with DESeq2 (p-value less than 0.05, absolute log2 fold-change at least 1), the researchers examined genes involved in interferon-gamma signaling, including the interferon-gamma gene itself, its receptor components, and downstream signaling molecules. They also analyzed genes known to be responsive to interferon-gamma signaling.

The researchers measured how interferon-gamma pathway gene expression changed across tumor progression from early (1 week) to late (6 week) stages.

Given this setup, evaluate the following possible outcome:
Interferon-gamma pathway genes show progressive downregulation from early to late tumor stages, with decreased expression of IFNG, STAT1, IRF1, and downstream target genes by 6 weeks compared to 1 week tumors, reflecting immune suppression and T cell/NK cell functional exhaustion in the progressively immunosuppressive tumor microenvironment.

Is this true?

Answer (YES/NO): NO